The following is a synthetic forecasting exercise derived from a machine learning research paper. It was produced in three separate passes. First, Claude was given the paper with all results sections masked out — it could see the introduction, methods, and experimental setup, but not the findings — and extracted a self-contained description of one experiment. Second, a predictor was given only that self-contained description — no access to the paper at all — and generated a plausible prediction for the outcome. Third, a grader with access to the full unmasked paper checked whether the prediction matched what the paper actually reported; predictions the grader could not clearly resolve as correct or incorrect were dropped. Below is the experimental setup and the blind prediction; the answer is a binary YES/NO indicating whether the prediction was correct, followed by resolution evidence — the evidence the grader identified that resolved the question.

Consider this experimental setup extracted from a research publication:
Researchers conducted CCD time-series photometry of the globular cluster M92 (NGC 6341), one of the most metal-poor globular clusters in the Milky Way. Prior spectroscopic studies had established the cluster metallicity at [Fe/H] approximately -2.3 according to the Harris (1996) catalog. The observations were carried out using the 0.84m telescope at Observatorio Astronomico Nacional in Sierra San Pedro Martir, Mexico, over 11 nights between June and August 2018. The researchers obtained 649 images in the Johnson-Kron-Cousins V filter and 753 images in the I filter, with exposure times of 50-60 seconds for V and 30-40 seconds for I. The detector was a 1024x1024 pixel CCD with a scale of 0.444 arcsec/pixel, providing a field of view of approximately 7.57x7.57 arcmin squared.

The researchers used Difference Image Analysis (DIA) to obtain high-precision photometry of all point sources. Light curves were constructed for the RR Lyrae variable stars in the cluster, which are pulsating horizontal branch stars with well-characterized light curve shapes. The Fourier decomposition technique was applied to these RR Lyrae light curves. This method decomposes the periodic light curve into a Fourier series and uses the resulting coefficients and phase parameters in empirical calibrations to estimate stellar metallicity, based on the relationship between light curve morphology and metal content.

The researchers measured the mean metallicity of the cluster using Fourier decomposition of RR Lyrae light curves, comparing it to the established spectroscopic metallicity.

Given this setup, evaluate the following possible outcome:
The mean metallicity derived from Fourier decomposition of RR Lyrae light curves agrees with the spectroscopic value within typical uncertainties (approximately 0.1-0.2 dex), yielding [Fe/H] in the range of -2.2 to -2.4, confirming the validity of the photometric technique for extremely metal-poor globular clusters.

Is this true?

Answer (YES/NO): YES